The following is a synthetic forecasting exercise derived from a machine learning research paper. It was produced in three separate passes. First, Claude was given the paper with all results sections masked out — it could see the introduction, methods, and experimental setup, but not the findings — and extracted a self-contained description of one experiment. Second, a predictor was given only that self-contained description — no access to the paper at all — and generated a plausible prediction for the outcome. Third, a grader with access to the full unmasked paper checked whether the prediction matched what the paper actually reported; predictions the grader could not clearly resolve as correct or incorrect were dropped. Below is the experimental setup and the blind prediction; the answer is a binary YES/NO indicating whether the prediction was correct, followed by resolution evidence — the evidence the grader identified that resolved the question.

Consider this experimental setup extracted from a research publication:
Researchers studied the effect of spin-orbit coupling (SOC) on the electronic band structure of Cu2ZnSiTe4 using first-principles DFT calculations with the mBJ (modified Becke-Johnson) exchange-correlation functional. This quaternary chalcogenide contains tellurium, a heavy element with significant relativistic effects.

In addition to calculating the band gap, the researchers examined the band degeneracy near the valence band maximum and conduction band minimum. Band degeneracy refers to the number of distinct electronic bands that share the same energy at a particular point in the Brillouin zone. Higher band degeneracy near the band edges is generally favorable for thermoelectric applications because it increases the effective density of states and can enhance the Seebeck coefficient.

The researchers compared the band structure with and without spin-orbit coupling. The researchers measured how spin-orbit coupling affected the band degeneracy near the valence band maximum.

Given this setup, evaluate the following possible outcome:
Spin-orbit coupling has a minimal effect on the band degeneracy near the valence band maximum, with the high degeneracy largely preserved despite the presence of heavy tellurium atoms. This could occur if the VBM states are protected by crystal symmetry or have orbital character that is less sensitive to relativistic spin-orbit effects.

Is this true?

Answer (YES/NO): NO